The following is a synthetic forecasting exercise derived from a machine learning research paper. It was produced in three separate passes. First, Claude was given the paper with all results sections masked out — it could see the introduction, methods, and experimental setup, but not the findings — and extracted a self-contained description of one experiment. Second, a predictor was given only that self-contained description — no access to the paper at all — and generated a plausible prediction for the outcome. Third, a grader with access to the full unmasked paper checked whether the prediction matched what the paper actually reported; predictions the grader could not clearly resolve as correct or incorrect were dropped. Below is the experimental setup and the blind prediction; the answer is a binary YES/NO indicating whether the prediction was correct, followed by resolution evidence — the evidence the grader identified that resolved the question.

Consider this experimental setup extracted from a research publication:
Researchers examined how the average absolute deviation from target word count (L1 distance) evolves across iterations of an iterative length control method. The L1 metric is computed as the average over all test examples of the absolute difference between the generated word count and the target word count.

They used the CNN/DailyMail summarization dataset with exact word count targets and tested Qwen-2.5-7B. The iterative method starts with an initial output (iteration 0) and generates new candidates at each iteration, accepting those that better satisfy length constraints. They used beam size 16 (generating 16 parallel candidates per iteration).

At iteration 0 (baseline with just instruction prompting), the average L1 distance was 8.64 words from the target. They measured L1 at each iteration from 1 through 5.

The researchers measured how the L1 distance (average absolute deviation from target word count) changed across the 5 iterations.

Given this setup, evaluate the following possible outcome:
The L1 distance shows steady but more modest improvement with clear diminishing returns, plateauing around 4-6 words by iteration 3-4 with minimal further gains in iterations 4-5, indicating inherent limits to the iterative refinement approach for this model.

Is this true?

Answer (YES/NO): NO